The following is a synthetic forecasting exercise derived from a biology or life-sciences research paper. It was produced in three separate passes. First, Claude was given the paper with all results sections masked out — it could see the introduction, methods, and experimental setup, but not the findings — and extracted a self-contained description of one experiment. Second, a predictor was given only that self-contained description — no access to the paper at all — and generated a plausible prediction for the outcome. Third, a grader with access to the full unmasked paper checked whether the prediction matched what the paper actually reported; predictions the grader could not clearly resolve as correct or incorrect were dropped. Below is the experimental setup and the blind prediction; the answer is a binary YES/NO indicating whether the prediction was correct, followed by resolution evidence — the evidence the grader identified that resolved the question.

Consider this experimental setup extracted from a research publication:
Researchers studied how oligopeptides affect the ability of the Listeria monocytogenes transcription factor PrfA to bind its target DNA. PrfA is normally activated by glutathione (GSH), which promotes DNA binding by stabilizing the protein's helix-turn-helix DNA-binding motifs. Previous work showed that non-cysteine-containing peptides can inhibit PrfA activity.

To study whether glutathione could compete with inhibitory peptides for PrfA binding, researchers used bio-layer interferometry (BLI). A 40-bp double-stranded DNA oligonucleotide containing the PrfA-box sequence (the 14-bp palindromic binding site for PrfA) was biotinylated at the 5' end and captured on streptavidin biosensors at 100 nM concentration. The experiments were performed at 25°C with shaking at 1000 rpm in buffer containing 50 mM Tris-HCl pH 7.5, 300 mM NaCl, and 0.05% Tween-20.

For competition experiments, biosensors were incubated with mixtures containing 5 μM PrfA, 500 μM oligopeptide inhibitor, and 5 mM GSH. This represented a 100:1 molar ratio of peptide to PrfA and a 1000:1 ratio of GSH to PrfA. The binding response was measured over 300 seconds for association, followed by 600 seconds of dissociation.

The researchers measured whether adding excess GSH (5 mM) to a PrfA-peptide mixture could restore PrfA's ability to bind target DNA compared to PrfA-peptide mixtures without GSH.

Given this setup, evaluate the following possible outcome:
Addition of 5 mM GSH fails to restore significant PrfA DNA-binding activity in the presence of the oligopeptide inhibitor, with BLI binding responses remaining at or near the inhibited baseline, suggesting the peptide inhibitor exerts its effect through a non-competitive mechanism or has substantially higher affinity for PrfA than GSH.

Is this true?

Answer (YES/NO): NO